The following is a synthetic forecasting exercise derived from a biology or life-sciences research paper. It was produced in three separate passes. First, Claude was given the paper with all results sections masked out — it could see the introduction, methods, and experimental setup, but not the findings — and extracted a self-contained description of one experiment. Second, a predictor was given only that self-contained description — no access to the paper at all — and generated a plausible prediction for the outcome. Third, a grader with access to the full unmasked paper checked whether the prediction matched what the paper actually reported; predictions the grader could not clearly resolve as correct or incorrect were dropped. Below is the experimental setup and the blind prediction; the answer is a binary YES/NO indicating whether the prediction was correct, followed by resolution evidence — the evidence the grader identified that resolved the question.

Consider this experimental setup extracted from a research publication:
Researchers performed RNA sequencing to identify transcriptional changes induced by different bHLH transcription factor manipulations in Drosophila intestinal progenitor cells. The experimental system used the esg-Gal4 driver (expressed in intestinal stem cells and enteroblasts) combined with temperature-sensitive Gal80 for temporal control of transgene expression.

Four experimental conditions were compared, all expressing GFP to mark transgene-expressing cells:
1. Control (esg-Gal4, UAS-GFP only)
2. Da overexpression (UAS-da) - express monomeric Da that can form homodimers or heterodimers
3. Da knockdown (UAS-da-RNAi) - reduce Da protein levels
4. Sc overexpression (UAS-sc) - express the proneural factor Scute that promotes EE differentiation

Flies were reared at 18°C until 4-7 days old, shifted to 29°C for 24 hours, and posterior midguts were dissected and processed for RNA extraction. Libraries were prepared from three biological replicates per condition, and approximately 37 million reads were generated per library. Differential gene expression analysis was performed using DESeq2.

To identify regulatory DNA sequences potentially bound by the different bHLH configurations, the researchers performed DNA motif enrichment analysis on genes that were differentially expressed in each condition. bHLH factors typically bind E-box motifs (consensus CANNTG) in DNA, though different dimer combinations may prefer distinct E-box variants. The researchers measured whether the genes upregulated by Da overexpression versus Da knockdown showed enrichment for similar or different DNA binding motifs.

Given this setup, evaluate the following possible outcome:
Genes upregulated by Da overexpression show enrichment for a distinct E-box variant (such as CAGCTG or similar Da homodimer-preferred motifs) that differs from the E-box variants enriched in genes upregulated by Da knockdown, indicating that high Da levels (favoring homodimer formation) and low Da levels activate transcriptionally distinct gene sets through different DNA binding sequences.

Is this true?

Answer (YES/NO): NO